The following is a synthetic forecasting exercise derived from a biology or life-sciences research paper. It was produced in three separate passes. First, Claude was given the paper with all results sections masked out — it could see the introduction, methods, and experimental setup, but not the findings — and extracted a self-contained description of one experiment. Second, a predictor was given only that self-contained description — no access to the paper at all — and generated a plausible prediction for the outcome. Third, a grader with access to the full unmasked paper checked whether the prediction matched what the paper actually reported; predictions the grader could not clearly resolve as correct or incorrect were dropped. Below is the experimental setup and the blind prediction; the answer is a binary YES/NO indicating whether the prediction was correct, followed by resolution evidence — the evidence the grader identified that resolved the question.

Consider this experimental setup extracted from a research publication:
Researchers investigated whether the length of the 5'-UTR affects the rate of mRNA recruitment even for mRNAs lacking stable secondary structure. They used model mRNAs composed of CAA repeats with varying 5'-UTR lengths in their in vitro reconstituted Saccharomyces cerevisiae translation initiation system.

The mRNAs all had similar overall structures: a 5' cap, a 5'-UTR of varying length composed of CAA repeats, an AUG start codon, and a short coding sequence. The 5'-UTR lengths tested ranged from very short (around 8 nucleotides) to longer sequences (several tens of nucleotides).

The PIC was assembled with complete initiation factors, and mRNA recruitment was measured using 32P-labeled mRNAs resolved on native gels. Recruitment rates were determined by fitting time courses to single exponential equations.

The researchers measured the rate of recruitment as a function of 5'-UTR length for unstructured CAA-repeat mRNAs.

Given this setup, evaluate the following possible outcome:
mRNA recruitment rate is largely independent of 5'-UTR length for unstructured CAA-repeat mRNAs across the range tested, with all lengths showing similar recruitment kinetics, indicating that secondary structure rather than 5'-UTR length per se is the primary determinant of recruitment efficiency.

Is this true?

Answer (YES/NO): YES